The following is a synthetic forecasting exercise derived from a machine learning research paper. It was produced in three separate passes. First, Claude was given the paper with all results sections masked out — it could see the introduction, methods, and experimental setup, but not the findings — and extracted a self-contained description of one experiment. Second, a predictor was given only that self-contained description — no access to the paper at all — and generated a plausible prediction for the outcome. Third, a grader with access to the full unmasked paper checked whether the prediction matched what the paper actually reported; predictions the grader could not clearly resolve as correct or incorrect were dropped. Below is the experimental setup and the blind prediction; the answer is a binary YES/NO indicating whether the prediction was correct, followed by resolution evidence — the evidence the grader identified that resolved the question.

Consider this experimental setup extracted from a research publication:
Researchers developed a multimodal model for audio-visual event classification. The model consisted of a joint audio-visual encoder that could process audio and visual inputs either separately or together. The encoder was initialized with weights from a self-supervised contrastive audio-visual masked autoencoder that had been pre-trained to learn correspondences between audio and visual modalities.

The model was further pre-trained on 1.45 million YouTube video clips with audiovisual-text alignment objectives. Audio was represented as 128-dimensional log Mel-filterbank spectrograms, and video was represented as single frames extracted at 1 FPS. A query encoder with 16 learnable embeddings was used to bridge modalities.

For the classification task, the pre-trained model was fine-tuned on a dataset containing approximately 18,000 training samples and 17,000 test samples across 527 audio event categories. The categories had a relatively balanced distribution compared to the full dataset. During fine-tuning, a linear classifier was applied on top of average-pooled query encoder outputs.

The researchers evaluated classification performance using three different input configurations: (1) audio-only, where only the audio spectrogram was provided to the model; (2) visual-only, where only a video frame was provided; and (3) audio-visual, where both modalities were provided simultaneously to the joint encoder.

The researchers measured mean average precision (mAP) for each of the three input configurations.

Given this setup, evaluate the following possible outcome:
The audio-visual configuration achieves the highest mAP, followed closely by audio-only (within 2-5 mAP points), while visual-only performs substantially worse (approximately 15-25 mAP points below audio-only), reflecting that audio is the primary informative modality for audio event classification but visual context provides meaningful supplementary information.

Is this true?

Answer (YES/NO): YES